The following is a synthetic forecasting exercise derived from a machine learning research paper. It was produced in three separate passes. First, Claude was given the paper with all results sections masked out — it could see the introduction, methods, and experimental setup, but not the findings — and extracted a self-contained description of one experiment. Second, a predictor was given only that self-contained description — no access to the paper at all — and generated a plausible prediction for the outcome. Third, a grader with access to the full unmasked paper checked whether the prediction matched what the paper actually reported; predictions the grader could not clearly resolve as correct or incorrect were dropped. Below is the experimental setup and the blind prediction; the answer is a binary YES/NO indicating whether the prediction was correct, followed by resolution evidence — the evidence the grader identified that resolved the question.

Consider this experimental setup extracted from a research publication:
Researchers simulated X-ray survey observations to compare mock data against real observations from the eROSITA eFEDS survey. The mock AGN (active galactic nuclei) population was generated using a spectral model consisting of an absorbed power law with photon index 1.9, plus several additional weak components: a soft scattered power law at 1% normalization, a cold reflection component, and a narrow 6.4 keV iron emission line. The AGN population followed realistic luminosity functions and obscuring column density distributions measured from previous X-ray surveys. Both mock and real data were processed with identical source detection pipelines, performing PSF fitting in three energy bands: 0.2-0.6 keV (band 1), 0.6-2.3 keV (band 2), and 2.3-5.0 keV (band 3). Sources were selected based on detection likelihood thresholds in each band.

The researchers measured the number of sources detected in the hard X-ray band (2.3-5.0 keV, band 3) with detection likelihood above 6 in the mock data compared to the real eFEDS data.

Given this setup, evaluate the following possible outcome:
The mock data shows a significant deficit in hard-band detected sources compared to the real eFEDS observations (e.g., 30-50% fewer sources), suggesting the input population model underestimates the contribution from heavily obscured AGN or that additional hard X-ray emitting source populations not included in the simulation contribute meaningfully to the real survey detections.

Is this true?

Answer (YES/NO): NO